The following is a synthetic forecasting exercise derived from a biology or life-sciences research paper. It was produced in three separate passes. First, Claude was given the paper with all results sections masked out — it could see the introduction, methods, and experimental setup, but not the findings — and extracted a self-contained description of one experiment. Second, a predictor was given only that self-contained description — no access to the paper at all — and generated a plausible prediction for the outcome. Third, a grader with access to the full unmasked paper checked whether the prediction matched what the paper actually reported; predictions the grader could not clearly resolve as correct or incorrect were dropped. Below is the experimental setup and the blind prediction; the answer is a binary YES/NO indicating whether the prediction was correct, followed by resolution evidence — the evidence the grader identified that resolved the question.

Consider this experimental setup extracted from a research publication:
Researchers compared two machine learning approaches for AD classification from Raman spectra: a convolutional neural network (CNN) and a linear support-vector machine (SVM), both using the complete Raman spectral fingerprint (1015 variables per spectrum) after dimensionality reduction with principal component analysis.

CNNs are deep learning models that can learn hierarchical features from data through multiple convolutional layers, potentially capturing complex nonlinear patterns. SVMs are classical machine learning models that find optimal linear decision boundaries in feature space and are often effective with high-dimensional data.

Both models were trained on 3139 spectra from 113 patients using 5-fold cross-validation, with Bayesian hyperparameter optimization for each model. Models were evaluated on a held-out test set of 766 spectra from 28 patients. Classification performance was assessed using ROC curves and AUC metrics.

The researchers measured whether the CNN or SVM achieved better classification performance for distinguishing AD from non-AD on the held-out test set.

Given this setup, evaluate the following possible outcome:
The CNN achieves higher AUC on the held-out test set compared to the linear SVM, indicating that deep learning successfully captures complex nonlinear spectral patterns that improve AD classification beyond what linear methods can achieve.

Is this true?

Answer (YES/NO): NO